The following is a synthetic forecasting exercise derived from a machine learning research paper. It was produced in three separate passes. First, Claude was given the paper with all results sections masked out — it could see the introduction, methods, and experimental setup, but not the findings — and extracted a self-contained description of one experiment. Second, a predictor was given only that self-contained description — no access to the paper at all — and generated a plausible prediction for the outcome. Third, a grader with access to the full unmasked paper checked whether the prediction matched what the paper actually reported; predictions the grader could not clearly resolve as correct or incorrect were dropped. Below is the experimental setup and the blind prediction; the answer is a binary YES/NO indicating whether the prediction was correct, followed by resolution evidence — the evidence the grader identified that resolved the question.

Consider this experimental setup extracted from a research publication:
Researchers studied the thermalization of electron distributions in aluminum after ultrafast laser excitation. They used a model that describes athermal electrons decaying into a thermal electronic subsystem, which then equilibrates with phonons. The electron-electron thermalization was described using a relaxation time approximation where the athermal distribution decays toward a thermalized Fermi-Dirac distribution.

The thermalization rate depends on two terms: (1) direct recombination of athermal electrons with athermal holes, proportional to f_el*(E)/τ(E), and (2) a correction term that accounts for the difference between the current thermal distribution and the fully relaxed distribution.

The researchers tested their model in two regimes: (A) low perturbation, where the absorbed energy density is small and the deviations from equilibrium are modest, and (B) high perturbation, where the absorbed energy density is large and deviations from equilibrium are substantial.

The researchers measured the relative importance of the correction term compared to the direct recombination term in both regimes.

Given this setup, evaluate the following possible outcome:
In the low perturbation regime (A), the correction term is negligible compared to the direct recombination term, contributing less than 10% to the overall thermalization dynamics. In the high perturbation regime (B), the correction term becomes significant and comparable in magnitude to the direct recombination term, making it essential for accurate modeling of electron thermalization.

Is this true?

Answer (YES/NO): NO